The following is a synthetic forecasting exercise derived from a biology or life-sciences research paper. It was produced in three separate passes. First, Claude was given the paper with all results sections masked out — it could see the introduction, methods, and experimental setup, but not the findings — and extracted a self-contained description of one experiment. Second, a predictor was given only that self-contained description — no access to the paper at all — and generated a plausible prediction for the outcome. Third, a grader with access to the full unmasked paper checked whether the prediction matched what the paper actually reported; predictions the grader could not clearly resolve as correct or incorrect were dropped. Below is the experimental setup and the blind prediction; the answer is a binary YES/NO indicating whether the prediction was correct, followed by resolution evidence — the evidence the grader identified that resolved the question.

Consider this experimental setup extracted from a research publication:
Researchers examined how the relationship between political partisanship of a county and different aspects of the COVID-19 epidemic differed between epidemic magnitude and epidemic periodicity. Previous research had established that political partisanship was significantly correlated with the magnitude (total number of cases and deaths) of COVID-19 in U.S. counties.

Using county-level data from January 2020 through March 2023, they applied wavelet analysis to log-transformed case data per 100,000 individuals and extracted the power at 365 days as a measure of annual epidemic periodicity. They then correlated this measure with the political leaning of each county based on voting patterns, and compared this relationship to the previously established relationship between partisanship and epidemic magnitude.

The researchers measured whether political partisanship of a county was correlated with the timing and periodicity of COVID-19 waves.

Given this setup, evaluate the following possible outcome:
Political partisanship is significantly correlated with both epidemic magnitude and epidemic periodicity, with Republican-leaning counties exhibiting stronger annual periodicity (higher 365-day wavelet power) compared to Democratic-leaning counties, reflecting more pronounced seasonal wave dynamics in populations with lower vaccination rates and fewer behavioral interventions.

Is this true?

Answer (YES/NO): NO